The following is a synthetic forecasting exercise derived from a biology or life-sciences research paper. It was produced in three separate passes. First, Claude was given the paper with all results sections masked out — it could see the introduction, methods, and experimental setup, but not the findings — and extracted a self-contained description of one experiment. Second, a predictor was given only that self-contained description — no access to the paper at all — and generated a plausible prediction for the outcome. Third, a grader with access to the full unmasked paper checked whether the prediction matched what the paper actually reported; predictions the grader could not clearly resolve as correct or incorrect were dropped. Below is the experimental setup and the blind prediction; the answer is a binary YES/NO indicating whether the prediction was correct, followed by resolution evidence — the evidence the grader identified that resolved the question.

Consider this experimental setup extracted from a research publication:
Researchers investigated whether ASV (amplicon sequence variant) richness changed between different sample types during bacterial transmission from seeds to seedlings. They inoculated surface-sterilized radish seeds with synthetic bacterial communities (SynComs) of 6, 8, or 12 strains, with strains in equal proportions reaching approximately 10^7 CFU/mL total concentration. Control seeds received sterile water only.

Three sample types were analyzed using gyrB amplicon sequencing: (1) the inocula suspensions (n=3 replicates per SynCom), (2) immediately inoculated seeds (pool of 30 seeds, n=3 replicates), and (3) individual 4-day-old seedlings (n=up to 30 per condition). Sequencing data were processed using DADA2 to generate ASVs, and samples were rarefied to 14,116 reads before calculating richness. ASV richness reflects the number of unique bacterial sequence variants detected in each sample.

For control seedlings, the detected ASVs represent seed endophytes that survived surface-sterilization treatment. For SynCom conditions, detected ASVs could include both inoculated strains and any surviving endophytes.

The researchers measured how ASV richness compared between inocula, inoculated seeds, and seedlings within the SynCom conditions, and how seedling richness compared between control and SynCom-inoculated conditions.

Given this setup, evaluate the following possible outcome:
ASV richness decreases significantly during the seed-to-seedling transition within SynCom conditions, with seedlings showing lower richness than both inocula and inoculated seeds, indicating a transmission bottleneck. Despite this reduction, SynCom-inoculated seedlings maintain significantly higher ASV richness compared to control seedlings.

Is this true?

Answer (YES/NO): NO